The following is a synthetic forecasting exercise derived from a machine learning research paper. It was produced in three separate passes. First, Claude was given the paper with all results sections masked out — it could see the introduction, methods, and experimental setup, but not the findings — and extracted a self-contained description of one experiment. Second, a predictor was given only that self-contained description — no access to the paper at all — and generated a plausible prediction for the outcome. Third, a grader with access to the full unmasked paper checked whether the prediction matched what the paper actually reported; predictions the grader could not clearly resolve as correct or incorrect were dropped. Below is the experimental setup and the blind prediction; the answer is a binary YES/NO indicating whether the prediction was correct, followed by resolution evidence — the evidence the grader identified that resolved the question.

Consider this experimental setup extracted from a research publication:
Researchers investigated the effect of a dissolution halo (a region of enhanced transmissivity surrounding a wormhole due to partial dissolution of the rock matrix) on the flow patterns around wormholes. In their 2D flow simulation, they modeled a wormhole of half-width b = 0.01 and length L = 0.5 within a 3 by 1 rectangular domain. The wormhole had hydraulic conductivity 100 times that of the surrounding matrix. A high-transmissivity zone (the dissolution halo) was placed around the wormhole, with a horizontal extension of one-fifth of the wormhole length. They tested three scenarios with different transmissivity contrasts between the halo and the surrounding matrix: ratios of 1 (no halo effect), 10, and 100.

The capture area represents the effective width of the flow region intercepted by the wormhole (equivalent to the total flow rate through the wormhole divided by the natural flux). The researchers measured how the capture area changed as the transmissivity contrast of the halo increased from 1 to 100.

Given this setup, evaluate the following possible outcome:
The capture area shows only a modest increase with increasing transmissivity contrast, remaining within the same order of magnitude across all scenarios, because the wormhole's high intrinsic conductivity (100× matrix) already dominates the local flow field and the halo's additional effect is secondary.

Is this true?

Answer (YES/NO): NO